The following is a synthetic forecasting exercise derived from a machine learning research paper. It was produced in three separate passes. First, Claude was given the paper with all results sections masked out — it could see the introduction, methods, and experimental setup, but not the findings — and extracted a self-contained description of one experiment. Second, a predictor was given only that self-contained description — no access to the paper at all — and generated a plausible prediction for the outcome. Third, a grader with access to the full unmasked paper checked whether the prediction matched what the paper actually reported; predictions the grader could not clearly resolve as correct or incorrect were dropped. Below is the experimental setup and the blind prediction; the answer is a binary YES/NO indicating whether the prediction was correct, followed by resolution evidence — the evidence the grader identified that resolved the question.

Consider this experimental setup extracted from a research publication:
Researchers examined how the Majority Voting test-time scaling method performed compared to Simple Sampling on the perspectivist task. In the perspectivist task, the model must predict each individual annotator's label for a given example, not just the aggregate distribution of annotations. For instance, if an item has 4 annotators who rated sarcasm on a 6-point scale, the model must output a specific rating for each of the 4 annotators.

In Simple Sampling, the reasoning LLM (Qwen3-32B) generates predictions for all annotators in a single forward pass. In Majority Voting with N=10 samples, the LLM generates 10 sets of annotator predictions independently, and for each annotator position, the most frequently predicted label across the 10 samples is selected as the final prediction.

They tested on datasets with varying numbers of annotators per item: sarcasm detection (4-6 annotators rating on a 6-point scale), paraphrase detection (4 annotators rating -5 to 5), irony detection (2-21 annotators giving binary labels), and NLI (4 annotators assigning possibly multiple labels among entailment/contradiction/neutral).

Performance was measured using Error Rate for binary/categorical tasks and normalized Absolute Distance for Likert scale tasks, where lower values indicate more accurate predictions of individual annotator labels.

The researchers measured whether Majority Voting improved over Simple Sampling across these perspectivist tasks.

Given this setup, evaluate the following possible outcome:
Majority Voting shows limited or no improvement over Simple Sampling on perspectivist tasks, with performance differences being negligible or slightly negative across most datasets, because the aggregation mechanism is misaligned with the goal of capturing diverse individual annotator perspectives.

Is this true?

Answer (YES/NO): NO